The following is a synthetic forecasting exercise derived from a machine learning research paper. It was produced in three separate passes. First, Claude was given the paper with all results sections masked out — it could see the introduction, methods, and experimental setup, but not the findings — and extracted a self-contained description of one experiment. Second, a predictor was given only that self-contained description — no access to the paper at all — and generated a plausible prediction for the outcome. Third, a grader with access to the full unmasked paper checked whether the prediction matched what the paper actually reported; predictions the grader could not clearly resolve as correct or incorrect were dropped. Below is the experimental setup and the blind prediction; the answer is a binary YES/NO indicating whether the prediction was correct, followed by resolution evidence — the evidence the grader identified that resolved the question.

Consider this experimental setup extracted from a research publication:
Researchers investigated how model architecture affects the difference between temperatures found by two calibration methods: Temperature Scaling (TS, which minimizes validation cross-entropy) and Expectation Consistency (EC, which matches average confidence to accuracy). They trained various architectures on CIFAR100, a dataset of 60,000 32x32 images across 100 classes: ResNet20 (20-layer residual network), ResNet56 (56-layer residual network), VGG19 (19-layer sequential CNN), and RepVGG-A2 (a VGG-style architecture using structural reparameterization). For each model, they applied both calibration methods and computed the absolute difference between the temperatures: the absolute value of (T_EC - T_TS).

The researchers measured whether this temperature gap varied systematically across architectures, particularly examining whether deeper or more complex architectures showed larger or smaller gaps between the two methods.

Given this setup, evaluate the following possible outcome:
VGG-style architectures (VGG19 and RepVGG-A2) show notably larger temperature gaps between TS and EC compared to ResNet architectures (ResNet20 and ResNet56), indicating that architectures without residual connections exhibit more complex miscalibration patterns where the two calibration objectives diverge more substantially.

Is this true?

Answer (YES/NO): YES